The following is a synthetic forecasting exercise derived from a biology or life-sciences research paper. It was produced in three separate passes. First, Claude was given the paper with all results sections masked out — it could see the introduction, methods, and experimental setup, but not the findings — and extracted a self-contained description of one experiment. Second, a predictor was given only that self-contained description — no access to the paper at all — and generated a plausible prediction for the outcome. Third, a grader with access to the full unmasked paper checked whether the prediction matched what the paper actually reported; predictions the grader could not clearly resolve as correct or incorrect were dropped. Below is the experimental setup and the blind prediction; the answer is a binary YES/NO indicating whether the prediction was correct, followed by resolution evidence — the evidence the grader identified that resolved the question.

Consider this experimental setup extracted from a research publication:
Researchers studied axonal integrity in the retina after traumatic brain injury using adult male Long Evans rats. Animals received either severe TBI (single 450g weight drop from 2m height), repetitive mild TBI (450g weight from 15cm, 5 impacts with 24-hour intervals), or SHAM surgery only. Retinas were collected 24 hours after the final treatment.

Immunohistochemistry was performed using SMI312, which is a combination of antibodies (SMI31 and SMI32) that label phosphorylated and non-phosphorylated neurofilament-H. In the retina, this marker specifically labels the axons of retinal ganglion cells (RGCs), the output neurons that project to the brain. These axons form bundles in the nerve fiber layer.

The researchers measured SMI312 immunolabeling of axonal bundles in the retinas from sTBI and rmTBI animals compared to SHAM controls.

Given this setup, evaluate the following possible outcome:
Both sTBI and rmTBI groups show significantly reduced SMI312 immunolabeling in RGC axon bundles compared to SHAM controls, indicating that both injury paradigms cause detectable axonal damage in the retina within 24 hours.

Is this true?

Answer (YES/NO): YES